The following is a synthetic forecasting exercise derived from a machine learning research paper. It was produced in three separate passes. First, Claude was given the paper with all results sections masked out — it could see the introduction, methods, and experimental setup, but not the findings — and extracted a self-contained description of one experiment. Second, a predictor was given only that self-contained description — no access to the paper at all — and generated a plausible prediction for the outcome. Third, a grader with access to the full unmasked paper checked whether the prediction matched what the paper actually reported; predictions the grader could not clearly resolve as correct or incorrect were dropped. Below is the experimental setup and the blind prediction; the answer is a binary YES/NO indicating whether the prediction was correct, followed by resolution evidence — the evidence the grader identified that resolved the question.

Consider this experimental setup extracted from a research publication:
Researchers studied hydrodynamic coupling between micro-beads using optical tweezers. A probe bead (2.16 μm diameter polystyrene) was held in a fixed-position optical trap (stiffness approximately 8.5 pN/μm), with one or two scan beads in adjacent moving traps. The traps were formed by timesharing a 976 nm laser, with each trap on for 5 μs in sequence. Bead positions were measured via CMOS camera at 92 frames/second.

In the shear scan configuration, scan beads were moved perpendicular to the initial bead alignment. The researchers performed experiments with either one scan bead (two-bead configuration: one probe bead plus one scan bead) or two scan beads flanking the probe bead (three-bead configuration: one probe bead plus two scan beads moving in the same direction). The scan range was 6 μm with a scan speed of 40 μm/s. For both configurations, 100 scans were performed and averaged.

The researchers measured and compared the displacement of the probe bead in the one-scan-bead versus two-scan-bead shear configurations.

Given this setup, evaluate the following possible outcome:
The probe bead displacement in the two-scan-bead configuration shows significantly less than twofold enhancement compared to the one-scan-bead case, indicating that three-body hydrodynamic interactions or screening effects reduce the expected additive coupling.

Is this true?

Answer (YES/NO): YES